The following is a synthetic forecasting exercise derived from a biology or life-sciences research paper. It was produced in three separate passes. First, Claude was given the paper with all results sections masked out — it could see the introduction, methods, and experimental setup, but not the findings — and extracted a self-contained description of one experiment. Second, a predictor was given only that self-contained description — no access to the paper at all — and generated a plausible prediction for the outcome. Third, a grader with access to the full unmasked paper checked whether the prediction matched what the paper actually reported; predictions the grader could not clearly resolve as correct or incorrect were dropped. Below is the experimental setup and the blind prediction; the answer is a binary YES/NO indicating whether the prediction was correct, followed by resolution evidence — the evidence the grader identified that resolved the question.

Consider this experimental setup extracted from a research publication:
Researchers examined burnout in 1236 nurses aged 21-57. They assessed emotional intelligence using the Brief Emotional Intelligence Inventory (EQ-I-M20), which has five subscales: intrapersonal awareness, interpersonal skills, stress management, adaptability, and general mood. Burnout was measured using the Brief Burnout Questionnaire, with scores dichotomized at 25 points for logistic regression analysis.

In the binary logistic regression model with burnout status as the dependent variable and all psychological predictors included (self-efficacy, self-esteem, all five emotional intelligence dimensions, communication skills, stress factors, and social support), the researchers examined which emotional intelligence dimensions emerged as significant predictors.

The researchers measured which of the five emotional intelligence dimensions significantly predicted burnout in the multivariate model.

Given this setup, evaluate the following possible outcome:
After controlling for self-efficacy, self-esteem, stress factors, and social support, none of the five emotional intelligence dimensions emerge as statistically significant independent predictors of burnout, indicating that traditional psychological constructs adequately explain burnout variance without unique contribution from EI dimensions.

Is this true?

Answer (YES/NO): YES